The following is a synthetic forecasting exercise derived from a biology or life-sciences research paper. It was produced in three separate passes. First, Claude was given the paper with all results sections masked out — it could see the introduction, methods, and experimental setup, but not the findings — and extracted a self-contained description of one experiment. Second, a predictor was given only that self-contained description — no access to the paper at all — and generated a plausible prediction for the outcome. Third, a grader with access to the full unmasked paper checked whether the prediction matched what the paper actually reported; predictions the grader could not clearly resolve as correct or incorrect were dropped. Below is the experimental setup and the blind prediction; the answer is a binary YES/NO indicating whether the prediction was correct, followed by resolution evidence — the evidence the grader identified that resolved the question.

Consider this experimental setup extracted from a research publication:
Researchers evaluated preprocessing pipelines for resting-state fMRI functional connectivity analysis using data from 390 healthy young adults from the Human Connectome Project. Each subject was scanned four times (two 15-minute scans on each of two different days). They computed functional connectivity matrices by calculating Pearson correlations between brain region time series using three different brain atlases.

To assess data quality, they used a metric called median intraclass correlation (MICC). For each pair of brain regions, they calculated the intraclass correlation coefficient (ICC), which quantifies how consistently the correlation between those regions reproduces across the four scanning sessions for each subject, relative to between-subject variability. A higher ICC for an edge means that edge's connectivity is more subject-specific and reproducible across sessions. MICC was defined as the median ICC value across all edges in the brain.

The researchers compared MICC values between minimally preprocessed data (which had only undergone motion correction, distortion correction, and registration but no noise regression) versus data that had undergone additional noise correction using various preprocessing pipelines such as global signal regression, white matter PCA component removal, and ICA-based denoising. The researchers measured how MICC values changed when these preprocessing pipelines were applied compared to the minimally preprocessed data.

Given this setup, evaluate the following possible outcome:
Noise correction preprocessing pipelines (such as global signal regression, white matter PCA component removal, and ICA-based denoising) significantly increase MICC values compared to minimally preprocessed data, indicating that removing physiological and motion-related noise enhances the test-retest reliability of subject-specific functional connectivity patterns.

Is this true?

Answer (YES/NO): NO